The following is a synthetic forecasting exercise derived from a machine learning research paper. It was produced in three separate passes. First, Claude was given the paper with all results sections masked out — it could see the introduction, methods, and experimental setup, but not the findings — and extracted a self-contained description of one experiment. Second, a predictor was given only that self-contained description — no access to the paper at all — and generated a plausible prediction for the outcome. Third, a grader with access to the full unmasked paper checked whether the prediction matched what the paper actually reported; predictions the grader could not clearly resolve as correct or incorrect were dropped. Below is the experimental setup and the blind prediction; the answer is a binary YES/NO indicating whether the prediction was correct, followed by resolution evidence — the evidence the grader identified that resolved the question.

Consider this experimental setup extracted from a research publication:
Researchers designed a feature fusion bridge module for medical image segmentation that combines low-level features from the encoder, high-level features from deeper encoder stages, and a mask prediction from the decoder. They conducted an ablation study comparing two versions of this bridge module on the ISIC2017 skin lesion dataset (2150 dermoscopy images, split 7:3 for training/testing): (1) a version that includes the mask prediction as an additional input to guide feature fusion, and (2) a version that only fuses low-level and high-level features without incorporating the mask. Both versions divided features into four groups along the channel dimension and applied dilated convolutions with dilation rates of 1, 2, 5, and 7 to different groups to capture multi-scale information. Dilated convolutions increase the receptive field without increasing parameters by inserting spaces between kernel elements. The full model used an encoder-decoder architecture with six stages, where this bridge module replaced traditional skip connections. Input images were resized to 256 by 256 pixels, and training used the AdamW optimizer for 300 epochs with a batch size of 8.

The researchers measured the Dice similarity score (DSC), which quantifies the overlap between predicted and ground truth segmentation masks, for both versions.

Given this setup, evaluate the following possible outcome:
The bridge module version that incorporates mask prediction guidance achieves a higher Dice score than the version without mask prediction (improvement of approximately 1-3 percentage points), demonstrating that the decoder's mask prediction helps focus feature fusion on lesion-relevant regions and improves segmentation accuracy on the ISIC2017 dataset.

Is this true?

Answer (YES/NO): NO